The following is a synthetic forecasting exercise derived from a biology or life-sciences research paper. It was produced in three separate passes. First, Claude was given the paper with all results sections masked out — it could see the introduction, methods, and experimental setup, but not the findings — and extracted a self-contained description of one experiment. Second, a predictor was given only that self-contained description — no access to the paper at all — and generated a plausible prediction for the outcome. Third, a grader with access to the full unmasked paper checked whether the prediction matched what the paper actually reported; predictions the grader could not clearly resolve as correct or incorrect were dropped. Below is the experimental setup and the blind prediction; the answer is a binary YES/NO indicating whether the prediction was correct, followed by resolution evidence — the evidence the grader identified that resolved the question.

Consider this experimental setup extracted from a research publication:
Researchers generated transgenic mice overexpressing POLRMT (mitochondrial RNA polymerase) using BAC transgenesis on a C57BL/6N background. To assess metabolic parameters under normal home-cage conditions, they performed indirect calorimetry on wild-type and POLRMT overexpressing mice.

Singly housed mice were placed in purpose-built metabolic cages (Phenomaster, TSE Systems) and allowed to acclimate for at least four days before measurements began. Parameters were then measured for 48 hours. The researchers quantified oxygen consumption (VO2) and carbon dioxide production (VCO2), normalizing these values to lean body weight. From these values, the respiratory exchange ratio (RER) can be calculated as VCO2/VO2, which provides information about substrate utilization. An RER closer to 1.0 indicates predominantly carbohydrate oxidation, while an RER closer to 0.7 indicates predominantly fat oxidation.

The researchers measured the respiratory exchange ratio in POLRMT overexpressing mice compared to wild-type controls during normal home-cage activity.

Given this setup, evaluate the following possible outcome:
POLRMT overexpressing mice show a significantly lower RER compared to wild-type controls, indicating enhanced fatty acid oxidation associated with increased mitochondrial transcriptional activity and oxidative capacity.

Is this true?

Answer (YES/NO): NO